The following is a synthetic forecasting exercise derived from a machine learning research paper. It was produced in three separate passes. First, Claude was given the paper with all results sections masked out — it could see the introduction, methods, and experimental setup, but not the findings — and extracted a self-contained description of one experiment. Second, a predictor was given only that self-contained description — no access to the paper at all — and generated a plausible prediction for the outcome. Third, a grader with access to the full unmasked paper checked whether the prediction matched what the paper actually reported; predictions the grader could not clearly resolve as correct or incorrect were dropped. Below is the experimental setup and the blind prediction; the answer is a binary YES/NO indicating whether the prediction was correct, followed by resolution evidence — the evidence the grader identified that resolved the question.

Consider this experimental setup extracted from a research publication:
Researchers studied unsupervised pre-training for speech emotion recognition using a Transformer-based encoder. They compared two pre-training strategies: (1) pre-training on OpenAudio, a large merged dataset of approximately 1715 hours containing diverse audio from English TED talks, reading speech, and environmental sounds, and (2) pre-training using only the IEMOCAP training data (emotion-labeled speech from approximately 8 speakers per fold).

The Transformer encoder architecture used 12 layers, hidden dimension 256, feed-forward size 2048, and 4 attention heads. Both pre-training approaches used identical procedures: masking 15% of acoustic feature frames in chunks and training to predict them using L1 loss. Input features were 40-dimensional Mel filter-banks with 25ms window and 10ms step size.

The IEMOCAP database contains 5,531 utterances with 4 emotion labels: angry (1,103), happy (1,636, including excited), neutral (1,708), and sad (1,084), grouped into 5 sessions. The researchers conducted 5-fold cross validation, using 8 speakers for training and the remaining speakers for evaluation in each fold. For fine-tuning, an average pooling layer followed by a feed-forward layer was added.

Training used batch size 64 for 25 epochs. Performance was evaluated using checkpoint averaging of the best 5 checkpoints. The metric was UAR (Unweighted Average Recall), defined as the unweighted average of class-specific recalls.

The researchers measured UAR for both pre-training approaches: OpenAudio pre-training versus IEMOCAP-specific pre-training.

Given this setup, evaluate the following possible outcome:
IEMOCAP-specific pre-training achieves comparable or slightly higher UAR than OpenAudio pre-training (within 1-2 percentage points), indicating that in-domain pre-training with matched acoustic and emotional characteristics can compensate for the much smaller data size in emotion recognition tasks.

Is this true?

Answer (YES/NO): NO